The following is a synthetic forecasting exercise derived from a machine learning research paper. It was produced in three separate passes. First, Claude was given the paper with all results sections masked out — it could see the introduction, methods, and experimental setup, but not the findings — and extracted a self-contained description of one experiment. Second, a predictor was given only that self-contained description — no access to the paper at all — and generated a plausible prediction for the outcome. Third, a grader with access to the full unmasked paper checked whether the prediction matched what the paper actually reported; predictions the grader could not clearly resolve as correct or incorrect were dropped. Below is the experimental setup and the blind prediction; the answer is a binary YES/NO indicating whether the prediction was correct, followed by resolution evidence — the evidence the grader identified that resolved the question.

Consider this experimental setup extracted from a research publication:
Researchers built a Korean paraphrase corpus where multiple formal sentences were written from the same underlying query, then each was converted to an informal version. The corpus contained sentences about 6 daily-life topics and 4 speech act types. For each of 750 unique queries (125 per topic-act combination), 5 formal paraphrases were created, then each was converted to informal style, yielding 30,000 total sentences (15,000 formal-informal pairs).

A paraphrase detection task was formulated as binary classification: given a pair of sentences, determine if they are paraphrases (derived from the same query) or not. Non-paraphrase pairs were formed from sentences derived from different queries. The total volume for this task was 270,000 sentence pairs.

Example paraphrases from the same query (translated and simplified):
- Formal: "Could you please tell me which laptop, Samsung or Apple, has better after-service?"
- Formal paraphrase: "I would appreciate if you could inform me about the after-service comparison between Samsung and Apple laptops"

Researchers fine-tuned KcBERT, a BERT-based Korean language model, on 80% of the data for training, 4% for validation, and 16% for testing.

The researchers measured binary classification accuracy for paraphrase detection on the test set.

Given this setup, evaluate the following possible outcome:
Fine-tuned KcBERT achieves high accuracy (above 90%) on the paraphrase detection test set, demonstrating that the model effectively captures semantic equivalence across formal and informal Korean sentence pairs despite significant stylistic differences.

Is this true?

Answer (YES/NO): YES